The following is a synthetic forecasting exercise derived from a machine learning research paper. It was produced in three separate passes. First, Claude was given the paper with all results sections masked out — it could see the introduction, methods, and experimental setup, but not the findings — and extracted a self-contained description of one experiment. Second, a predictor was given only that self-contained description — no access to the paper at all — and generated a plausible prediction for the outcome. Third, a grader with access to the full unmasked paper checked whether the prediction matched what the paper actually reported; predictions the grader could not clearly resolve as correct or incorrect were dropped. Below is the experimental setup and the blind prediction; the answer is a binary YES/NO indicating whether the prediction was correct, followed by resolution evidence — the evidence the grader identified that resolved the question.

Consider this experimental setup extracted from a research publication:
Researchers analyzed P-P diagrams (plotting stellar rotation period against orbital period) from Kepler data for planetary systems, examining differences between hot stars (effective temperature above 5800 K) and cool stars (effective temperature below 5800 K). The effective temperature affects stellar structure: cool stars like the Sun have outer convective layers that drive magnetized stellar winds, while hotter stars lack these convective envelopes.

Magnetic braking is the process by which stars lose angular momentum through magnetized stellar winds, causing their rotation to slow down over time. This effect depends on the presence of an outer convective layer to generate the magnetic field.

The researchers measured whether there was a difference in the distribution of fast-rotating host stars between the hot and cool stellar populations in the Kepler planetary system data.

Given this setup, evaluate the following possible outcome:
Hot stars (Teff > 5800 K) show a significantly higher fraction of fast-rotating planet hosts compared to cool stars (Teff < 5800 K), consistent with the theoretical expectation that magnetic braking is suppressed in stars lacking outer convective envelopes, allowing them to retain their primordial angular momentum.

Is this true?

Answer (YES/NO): YES